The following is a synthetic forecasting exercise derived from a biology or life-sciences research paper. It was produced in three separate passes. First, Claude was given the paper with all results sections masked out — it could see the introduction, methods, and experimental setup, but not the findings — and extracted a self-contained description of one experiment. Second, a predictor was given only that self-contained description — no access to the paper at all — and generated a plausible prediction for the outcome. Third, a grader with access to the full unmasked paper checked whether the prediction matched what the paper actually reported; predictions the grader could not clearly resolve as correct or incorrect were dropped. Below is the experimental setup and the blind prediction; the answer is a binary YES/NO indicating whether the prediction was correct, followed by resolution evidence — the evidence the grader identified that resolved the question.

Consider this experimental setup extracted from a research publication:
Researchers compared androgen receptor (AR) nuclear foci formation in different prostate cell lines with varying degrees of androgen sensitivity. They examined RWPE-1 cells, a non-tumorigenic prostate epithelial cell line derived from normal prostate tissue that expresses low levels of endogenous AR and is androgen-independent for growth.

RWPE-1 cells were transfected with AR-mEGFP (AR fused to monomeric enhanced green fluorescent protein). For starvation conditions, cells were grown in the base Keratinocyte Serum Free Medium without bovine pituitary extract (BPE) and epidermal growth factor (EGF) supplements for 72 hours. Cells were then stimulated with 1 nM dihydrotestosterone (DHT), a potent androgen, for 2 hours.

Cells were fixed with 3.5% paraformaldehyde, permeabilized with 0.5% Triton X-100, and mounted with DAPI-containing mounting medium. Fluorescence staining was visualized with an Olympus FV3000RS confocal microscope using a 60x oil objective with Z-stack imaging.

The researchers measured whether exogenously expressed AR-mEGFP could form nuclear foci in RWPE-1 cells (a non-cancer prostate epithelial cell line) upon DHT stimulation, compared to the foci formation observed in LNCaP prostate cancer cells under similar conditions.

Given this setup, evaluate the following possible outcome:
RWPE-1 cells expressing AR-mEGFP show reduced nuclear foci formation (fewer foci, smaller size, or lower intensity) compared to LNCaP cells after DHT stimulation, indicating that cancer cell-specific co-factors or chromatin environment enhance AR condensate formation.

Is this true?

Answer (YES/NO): NO